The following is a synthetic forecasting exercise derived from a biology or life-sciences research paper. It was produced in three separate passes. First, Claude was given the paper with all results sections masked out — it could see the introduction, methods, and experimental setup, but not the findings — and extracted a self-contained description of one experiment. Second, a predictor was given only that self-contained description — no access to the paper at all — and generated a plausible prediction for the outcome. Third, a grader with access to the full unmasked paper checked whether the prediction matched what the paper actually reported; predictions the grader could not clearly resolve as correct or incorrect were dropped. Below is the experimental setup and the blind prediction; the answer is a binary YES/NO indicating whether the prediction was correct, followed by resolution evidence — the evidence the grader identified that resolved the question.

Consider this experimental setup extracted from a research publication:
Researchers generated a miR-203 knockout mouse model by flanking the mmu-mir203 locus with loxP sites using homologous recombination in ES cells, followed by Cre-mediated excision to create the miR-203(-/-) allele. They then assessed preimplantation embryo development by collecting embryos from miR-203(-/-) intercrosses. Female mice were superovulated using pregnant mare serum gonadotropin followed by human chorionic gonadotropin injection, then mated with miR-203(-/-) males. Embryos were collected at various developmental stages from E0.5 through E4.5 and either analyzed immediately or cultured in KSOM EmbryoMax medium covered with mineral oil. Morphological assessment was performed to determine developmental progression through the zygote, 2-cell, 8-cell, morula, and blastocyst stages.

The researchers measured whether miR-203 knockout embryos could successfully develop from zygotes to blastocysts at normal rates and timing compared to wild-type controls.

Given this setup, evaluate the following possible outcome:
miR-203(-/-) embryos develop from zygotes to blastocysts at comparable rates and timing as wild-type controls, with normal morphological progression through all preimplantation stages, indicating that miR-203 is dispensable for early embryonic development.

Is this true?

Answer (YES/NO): NO